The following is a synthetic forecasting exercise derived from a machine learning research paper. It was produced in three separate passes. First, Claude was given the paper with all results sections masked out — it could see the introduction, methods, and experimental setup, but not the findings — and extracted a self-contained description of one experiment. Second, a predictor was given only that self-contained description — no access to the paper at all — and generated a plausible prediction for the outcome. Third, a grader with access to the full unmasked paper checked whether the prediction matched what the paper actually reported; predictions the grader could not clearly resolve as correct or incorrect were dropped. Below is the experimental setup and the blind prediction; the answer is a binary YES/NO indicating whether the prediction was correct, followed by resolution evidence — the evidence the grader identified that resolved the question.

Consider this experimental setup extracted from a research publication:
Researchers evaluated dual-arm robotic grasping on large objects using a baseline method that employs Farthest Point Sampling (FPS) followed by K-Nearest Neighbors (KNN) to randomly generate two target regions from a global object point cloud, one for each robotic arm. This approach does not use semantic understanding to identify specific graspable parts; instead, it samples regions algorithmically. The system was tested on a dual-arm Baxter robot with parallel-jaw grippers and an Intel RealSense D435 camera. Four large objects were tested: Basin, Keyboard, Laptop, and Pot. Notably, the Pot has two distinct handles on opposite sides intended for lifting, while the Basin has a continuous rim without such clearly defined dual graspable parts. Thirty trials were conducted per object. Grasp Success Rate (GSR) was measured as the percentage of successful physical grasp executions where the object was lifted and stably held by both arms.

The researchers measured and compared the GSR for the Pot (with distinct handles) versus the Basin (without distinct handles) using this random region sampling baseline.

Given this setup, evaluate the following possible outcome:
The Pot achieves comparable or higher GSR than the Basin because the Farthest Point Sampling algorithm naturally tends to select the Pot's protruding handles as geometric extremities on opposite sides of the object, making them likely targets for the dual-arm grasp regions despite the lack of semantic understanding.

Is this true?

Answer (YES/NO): NO